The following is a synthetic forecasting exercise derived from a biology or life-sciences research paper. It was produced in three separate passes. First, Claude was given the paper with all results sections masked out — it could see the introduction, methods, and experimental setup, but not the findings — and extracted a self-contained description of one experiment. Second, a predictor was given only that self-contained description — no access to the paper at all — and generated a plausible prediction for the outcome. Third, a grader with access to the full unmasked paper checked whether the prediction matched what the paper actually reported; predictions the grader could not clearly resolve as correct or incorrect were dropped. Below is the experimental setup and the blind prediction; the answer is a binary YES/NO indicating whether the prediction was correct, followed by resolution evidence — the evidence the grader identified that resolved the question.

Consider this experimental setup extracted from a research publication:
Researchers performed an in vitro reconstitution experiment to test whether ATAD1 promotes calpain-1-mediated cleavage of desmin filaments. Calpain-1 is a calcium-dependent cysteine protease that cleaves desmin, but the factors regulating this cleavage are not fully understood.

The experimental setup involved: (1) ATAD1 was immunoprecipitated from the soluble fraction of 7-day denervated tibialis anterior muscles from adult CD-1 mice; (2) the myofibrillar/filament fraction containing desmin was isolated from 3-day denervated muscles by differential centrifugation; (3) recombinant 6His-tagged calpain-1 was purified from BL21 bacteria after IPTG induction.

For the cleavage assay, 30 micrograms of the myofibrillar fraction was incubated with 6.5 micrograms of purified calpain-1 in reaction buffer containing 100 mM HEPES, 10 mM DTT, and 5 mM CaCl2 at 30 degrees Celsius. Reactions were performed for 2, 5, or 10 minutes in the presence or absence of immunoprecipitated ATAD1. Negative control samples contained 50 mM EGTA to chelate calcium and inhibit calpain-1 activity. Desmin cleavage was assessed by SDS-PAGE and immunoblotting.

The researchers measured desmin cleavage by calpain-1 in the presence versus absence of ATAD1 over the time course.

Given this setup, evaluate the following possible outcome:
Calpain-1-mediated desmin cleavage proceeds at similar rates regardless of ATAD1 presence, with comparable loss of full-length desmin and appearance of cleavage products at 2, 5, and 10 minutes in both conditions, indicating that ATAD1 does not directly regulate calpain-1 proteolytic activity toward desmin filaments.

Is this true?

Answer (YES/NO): NO